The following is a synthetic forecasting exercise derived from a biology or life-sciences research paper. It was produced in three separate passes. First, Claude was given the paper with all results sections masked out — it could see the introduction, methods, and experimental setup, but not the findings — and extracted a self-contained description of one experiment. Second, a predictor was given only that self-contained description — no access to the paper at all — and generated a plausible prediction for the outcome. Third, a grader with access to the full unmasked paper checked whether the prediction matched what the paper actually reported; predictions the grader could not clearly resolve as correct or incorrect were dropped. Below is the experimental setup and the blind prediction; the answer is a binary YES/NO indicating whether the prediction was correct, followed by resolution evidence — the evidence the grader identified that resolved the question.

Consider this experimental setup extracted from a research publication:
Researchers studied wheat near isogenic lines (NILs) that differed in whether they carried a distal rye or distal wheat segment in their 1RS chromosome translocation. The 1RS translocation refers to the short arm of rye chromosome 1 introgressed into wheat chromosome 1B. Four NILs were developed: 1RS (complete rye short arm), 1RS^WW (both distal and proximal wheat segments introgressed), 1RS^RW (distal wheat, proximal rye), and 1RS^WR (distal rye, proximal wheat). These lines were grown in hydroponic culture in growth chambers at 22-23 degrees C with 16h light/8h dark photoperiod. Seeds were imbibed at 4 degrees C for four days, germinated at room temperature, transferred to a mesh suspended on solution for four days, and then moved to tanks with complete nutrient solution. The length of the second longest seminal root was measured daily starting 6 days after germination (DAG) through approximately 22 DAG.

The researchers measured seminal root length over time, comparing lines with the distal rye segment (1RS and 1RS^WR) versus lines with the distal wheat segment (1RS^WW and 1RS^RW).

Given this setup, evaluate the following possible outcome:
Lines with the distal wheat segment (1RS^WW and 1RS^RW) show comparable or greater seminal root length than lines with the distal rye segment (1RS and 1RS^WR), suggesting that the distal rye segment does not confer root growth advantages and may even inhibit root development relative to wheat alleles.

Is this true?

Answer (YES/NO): NO